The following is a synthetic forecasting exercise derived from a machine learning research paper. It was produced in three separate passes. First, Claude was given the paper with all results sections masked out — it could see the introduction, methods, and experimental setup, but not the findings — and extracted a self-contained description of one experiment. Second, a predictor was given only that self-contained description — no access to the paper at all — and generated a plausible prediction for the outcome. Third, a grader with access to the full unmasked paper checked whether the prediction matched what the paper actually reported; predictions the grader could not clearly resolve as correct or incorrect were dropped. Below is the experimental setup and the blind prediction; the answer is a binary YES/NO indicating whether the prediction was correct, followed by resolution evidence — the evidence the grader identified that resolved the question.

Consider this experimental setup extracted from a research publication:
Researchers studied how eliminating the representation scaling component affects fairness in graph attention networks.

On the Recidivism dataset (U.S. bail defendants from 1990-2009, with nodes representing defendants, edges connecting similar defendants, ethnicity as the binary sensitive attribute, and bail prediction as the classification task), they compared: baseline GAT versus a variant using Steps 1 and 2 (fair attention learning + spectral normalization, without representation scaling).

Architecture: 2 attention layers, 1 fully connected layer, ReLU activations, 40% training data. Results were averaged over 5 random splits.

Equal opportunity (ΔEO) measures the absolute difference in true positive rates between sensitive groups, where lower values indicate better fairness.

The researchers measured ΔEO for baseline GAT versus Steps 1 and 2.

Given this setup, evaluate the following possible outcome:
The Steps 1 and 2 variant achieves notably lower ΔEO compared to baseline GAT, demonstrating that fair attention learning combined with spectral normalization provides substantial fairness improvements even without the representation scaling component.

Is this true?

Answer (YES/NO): NO